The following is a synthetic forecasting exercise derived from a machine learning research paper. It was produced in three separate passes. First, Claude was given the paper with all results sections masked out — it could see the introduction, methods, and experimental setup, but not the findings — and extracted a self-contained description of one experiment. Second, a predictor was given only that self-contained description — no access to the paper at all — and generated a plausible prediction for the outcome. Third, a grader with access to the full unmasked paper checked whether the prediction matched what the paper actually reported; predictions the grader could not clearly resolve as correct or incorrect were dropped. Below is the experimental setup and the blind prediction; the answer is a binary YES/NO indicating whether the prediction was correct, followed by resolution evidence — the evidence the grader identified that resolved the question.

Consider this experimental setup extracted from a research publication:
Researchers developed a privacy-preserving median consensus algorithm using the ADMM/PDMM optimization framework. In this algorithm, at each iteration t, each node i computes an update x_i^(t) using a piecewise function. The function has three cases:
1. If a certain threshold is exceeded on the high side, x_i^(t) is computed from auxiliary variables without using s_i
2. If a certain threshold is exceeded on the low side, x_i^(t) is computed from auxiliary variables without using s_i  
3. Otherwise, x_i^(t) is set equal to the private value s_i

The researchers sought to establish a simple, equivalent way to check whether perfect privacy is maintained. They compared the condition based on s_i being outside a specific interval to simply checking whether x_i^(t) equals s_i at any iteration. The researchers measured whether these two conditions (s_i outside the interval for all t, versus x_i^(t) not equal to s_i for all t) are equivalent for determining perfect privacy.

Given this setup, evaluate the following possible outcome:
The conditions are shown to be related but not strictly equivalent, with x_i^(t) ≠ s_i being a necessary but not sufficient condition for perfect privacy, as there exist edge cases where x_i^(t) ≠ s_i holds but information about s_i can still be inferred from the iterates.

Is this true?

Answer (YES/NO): NO